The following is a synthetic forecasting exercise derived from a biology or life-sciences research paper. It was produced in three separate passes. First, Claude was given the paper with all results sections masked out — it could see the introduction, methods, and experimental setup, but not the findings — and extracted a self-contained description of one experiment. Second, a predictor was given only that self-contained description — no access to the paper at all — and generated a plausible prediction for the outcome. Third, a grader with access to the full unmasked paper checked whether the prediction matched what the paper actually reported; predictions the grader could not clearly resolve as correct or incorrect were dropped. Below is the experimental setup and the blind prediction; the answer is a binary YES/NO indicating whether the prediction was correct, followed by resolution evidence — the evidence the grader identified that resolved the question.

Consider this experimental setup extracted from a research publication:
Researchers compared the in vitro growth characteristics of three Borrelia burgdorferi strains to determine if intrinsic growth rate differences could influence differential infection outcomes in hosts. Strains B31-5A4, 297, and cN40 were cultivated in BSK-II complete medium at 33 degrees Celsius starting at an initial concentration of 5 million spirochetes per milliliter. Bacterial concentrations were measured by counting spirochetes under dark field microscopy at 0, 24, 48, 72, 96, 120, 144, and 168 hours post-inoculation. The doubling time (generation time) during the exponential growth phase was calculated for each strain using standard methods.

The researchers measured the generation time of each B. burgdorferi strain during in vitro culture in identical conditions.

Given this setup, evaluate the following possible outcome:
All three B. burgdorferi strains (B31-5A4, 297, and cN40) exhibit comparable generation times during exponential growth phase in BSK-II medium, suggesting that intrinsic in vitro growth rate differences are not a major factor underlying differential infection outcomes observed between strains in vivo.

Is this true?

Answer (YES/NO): YES